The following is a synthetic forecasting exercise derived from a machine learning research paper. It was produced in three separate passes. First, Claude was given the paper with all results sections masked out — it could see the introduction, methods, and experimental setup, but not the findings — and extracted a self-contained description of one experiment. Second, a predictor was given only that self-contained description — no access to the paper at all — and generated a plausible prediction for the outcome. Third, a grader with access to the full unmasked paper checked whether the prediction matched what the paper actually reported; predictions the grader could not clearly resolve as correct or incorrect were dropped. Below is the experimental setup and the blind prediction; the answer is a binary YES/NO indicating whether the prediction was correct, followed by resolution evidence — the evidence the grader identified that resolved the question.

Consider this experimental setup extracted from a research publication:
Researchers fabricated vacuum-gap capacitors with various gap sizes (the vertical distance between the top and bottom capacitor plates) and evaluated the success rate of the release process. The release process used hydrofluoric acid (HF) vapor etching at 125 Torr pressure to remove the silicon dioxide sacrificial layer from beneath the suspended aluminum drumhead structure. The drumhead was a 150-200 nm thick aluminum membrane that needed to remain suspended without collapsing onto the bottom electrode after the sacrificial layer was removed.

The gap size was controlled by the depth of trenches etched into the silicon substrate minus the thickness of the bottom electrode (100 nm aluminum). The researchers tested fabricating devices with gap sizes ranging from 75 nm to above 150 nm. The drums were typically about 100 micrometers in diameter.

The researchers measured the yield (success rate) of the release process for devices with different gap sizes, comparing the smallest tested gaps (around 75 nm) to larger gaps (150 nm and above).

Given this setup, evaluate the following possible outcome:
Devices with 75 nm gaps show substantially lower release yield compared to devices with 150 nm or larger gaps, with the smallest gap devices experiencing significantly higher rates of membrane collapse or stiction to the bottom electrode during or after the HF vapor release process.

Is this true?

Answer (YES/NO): YES